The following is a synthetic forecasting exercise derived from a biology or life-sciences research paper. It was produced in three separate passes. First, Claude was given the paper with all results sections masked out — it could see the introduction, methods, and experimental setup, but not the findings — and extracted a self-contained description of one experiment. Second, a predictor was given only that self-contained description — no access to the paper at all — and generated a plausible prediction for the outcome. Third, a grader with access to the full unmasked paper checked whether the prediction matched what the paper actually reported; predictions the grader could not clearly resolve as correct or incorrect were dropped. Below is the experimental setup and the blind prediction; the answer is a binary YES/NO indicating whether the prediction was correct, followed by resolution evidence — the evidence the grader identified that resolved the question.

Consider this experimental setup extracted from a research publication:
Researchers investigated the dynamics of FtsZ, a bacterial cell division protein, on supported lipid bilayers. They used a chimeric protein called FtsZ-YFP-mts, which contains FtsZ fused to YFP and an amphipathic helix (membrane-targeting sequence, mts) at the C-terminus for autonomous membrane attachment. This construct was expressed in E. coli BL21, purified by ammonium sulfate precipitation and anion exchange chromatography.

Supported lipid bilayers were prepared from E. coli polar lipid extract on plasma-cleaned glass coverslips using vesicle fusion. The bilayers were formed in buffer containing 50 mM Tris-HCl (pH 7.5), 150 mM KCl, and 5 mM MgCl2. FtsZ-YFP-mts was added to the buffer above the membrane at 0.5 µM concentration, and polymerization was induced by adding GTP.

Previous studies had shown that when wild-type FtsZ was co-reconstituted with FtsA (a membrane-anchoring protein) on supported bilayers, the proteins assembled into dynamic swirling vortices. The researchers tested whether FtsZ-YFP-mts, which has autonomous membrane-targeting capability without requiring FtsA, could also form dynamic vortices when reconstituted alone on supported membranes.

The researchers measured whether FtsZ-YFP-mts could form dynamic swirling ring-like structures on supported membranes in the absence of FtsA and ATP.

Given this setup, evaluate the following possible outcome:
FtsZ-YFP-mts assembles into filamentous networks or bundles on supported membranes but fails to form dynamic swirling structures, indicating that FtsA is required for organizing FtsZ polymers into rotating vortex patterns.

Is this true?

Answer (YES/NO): NO